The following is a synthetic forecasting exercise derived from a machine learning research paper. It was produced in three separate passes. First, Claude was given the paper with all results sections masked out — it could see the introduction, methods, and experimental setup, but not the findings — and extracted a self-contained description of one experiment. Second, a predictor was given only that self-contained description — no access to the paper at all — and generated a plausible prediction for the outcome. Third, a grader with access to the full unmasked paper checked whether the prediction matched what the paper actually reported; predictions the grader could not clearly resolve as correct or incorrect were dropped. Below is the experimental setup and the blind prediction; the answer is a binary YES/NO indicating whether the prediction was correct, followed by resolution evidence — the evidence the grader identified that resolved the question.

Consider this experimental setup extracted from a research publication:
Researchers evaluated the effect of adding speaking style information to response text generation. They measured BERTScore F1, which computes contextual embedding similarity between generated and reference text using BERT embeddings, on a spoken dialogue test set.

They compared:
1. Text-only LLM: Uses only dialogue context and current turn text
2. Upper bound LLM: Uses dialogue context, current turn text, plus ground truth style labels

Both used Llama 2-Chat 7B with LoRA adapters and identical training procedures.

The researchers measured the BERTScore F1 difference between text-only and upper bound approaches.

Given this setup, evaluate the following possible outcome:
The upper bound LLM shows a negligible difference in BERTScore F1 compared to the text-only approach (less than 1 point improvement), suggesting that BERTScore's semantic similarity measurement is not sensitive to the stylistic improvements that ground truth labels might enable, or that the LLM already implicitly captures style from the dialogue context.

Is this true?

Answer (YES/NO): NO